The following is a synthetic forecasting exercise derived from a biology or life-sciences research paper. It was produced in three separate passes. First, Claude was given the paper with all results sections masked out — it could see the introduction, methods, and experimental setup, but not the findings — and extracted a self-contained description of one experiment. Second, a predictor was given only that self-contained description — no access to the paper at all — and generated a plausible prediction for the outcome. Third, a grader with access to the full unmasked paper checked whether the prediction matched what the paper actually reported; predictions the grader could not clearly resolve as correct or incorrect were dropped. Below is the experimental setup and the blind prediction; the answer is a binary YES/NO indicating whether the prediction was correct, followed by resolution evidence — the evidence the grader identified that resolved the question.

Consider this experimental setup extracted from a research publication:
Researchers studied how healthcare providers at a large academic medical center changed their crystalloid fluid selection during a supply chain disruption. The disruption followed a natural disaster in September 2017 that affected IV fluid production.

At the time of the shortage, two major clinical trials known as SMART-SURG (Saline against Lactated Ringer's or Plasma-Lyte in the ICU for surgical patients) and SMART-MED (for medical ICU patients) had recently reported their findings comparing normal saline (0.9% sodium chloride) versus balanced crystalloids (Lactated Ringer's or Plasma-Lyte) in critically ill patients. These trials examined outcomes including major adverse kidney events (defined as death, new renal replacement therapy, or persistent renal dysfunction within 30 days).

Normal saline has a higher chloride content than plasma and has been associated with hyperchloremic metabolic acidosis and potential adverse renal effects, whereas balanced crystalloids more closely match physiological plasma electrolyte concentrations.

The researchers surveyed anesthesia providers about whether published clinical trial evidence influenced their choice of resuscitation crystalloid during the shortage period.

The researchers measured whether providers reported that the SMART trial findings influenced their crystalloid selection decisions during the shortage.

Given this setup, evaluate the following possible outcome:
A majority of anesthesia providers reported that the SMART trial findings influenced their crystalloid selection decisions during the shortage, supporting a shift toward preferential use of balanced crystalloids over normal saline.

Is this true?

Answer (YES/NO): NO